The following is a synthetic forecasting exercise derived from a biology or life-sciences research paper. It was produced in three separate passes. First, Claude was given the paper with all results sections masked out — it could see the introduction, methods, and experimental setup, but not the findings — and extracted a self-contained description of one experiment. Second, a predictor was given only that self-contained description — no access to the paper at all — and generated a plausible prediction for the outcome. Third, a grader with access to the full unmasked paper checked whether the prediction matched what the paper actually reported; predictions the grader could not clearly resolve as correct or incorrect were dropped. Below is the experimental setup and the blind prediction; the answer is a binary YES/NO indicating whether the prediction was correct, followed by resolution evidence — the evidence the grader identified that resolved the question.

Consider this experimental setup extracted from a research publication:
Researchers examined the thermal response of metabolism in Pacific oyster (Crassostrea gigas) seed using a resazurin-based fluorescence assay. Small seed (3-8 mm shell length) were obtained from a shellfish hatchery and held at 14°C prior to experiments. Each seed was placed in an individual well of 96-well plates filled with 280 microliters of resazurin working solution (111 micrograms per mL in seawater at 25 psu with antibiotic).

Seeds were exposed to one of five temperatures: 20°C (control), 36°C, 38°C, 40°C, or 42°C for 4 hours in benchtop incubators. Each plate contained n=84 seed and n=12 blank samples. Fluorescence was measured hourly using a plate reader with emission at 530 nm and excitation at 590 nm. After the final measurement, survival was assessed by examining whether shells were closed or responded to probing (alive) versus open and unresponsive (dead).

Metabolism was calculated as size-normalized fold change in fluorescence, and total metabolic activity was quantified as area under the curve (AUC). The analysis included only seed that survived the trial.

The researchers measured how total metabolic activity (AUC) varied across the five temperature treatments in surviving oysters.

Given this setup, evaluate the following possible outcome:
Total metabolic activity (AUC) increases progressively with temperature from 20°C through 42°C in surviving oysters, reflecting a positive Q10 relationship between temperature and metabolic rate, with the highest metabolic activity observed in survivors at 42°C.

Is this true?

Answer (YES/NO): NO